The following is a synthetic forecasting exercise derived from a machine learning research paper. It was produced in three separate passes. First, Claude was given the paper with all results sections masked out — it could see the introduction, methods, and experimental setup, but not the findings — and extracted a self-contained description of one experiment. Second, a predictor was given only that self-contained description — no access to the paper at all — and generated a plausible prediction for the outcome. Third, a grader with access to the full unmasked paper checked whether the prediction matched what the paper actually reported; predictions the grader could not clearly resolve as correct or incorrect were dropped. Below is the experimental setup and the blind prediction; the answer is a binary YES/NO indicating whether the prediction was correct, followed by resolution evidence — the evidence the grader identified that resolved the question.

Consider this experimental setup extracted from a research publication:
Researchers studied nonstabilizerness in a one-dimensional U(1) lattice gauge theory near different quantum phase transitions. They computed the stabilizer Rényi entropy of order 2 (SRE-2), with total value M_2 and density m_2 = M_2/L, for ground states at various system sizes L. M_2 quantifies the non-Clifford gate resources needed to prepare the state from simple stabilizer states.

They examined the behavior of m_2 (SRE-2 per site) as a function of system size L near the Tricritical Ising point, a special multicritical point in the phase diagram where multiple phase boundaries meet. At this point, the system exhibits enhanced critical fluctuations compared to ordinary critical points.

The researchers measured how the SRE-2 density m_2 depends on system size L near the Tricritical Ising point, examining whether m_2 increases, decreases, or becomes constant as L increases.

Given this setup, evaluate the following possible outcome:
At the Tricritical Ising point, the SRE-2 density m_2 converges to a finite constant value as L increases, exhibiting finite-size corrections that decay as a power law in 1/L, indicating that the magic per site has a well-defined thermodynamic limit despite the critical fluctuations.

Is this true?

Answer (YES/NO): YES